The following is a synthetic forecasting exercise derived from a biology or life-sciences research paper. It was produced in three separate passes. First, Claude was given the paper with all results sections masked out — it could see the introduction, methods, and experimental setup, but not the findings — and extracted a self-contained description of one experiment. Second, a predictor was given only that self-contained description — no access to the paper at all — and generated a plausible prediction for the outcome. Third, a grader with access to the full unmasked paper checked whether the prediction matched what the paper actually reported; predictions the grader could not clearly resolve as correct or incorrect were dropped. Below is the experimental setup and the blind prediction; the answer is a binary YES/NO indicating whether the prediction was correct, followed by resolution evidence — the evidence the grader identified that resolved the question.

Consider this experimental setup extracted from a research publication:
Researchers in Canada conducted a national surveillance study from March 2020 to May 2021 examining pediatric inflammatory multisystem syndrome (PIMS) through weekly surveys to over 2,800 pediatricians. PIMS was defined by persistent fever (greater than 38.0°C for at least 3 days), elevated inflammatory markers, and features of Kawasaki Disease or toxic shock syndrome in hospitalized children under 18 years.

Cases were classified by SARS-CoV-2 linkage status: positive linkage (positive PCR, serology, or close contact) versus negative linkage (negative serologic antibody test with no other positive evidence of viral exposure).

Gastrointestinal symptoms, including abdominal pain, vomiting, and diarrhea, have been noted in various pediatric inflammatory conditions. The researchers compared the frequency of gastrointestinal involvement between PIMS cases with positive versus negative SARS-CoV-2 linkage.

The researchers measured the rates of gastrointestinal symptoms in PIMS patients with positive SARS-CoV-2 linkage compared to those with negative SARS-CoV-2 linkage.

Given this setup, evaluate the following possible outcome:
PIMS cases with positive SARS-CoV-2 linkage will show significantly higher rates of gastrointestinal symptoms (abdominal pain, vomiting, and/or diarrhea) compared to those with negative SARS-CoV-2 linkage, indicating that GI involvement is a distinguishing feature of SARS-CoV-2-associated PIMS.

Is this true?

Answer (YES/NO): YES